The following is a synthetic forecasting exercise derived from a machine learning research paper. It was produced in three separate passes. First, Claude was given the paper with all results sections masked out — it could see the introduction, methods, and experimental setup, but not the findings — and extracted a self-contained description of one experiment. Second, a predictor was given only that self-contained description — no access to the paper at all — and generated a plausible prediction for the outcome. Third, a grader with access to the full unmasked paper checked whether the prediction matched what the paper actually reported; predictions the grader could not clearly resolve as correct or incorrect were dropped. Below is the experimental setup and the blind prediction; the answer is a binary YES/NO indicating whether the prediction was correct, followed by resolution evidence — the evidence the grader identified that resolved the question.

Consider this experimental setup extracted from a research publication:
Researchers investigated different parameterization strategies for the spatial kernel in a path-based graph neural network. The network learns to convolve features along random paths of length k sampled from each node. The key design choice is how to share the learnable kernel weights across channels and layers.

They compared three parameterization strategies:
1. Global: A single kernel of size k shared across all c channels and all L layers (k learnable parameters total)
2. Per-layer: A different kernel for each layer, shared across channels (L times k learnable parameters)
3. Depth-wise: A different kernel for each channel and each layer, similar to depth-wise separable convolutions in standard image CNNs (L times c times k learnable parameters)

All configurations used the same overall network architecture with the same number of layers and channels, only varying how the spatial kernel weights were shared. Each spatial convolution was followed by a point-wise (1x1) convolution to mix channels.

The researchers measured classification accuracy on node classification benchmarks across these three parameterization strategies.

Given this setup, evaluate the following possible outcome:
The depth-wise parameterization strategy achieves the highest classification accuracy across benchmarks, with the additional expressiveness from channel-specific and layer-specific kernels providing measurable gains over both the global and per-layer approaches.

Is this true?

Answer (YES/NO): YES